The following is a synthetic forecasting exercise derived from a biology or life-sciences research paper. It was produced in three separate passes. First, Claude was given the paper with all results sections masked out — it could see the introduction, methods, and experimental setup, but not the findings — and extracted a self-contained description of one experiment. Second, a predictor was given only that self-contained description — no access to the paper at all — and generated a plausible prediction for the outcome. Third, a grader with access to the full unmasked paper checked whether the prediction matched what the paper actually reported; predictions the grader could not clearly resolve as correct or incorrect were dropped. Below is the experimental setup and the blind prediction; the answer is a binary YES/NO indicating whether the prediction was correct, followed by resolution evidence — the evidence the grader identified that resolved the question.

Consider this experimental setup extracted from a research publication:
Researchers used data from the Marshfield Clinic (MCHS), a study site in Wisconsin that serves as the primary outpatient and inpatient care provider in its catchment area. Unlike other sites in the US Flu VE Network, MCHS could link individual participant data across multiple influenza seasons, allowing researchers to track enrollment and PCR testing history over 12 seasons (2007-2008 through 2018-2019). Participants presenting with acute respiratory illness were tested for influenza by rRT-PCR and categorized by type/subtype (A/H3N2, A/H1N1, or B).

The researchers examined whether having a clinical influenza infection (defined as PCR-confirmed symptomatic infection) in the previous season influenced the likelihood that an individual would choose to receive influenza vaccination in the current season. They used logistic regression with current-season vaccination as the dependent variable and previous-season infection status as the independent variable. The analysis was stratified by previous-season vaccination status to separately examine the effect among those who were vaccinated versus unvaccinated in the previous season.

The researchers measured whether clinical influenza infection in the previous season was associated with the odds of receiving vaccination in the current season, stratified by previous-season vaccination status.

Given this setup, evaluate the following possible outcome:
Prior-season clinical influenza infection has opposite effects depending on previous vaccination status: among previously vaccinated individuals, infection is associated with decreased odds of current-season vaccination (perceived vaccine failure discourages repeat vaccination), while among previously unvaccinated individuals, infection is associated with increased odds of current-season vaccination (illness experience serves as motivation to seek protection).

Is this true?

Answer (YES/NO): NO